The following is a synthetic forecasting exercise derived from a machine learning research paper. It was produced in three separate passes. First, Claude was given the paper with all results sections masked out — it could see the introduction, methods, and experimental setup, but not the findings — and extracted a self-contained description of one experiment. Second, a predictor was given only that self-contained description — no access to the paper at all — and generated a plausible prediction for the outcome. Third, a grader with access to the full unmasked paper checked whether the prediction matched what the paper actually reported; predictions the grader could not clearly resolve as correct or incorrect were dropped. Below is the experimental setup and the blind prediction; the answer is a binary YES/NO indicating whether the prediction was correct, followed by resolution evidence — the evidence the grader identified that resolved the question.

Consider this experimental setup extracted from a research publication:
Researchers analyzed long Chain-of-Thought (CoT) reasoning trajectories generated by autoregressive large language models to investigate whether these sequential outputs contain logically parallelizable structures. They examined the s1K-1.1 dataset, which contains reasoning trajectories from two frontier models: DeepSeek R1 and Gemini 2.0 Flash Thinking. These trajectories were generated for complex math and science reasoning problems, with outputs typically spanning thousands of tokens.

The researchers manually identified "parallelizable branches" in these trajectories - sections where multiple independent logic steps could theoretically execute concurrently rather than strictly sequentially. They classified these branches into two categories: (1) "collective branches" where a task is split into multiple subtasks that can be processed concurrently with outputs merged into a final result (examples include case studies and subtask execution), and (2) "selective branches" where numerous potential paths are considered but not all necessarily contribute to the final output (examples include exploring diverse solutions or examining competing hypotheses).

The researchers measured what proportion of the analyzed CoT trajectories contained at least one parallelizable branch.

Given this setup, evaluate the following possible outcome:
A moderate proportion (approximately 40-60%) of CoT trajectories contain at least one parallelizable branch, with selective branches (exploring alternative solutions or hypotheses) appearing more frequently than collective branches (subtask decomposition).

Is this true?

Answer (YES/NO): NO